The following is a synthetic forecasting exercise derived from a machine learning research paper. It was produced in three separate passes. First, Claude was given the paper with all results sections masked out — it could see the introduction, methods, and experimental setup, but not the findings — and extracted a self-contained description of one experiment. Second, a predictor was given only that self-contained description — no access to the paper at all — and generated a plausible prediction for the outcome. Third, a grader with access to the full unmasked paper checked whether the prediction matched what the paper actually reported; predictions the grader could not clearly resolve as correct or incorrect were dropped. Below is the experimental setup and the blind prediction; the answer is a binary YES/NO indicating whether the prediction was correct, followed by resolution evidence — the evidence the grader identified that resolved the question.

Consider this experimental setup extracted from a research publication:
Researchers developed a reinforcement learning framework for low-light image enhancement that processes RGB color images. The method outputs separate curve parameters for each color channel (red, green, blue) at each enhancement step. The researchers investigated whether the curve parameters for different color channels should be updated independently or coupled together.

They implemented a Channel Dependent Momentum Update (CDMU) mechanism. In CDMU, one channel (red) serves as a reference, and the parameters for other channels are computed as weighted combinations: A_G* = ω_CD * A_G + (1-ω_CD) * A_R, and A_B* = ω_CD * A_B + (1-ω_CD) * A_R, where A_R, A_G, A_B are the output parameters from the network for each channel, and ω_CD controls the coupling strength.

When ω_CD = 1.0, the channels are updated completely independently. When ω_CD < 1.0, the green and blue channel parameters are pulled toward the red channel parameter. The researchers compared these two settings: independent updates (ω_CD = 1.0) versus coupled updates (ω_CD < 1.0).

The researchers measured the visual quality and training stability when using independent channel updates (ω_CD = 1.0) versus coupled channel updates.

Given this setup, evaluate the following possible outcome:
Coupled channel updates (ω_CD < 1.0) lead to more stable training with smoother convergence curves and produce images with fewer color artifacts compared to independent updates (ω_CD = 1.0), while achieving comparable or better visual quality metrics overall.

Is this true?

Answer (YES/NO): YES